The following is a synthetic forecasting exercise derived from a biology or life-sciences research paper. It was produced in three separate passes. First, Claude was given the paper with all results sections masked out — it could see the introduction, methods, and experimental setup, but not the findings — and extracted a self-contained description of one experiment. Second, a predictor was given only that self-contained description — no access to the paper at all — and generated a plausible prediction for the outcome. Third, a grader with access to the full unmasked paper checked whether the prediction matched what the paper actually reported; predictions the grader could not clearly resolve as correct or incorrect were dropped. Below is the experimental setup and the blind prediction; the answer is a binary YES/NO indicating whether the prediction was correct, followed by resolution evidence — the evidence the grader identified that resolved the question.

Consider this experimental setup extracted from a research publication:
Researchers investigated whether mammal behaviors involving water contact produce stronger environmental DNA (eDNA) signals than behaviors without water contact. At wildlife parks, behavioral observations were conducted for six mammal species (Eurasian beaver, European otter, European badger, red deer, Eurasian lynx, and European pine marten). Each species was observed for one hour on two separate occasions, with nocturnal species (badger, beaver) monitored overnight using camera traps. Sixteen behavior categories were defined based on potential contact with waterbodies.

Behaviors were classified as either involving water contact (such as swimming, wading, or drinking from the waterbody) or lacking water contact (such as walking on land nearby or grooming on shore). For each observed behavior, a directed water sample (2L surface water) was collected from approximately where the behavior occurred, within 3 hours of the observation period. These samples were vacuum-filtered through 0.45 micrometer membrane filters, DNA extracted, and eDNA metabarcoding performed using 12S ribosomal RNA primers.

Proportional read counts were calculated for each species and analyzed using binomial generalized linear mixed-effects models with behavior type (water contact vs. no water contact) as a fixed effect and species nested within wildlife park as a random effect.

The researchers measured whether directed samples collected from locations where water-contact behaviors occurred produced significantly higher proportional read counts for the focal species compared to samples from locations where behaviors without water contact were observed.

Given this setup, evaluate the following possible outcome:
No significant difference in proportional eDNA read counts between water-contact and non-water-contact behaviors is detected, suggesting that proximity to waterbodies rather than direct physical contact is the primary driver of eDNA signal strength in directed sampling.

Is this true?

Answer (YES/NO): NO